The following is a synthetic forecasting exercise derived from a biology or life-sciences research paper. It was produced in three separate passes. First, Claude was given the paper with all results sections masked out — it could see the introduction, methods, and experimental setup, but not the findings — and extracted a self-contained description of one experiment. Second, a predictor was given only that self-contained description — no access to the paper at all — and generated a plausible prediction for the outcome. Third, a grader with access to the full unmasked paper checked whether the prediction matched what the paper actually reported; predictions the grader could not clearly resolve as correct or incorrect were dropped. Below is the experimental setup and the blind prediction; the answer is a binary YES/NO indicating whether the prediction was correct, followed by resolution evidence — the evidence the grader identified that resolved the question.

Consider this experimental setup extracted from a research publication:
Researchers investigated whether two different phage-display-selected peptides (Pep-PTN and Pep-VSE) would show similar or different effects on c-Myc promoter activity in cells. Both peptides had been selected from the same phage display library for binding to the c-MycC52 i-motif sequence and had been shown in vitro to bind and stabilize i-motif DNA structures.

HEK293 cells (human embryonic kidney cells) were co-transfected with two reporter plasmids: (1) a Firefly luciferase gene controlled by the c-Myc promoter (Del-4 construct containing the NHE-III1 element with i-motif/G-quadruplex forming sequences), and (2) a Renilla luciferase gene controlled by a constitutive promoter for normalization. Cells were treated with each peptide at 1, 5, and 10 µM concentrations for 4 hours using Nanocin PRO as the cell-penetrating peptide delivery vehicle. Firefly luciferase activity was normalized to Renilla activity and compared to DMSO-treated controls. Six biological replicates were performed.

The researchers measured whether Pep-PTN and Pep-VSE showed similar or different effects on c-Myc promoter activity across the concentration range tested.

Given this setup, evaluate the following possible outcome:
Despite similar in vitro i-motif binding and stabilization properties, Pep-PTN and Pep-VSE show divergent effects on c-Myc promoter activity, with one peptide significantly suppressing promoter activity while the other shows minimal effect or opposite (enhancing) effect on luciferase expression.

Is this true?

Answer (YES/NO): YES